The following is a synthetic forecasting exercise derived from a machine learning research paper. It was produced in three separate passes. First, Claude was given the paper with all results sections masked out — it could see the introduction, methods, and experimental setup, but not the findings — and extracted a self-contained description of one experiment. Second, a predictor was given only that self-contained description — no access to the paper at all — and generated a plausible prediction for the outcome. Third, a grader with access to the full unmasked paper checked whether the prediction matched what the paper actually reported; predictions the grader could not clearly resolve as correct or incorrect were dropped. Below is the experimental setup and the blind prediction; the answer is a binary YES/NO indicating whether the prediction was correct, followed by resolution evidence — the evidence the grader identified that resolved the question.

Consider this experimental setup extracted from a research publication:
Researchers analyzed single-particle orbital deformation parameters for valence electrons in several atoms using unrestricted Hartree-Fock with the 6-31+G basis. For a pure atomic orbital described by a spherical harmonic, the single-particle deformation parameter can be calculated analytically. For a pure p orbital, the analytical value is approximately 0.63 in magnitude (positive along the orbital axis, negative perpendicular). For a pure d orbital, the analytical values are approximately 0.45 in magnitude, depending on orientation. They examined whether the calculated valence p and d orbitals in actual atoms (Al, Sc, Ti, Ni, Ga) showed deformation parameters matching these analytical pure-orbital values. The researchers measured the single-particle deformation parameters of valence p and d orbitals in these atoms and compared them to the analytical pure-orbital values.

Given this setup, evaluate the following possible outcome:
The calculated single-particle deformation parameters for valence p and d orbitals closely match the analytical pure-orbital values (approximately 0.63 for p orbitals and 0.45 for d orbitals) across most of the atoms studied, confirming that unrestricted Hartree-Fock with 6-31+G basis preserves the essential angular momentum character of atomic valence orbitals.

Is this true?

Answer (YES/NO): YES